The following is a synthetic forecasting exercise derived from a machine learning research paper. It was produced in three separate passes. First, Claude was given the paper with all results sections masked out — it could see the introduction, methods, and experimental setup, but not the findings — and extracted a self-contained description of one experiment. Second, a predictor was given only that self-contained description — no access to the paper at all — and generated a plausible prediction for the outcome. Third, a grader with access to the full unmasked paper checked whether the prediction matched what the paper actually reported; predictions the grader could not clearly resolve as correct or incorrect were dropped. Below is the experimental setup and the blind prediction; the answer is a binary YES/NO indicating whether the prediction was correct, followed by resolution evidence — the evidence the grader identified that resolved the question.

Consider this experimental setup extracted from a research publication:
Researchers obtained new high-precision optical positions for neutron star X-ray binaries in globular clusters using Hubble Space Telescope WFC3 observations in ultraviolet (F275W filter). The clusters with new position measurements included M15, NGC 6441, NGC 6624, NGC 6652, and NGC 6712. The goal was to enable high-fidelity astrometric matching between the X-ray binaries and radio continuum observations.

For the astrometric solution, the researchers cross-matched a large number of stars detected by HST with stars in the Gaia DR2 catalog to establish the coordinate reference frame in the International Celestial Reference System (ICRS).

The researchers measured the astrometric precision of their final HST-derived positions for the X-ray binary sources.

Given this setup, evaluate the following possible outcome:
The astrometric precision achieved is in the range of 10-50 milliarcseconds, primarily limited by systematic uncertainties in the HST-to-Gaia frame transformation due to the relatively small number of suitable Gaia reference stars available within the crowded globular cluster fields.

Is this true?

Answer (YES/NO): NO